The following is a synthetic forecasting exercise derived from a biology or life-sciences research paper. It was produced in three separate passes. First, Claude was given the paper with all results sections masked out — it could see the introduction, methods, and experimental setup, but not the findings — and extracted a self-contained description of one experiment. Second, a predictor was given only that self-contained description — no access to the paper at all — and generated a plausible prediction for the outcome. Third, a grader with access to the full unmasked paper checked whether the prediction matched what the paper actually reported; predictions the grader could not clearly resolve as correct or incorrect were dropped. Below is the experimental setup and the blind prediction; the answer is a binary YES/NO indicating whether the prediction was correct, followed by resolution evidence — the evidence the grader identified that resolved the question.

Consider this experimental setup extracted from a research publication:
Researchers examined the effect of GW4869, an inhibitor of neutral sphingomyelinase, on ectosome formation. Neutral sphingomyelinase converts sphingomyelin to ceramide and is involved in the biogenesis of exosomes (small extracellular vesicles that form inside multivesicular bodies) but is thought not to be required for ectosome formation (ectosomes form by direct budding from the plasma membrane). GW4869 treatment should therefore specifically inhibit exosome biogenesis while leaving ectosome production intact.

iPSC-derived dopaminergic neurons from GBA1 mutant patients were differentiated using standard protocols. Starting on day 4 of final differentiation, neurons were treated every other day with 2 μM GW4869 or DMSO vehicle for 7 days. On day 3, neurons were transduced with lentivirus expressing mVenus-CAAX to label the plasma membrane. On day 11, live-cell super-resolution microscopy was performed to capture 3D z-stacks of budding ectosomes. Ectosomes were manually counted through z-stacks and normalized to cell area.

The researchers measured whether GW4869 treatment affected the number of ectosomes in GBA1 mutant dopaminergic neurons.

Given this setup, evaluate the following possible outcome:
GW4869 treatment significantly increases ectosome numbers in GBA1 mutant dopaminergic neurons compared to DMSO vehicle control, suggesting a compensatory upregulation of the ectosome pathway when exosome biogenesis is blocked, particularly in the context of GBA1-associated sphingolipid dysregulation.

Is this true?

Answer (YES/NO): YES